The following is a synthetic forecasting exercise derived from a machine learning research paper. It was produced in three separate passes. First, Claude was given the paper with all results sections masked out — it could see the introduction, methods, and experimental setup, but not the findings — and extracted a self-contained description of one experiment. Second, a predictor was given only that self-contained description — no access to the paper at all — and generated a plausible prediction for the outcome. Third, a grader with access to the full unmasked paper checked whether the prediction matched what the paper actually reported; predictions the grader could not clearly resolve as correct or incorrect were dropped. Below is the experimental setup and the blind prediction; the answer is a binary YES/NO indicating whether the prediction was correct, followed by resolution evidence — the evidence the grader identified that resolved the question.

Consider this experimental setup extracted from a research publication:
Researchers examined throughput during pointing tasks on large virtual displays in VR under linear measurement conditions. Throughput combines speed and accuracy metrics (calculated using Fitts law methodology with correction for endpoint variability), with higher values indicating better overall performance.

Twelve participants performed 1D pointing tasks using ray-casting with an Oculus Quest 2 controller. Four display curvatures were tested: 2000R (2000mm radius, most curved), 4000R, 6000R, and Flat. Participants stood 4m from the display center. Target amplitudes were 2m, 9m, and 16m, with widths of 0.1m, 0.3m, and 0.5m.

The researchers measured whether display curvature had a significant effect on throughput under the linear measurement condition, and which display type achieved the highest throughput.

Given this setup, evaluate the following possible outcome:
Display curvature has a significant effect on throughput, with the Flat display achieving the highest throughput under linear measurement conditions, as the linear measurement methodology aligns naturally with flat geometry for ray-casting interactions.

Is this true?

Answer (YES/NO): NO